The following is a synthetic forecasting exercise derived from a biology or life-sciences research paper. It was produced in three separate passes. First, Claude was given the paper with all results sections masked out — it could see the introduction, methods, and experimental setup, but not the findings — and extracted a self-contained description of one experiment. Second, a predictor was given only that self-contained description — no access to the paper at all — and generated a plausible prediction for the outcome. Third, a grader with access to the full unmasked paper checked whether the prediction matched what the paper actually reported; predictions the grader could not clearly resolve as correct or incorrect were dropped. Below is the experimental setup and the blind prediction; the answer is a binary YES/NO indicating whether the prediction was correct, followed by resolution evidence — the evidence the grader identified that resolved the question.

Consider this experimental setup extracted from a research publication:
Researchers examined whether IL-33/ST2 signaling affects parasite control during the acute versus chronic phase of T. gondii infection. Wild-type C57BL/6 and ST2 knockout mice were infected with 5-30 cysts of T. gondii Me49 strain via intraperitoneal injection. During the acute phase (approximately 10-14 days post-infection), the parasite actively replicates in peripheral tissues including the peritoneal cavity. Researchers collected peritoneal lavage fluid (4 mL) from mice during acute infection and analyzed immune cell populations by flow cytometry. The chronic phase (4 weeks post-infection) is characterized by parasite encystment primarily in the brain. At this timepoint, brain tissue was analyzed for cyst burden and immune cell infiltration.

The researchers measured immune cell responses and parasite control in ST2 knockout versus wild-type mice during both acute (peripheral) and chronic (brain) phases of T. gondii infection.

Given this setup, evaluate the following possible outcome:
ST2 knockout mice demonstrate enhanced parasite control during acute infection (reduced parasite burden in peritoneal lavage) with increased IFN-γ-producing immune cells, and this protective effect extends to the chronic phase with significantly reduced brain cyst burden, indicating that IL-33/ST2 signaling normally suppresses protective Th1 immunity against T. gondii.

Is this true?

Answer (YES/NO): NO